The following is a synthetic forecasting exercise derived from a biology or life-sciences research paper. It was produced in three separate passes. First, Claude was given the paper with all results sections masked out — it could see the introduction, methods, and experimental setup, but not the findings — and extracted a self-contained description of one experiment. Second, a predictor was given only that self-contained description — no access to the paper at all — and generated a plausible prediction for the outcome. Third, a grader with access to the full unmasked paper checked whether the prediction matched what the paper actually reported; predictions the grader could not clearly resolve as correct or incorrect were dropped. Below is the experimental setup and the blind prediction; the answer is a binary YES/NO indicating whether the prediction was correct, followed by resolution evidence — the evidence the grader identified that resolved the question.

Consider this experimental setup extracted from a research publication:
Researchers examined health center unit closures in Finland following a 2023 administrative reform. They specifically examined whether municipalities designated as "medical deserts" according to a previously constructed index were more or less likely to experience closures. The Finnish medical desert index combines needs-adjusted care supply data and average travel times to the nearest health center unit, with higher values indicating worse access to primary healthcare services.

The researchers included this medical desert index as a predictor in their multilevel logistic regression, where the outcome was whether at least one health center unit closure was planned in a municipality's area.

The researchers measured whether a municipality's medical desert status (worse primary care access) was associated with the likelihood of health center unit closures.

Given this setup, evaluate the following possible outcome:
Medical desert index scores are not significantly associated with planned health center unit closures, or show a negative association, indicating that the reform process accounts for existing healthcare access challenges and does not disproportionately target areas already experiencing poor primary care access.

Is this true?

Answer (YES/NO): YES